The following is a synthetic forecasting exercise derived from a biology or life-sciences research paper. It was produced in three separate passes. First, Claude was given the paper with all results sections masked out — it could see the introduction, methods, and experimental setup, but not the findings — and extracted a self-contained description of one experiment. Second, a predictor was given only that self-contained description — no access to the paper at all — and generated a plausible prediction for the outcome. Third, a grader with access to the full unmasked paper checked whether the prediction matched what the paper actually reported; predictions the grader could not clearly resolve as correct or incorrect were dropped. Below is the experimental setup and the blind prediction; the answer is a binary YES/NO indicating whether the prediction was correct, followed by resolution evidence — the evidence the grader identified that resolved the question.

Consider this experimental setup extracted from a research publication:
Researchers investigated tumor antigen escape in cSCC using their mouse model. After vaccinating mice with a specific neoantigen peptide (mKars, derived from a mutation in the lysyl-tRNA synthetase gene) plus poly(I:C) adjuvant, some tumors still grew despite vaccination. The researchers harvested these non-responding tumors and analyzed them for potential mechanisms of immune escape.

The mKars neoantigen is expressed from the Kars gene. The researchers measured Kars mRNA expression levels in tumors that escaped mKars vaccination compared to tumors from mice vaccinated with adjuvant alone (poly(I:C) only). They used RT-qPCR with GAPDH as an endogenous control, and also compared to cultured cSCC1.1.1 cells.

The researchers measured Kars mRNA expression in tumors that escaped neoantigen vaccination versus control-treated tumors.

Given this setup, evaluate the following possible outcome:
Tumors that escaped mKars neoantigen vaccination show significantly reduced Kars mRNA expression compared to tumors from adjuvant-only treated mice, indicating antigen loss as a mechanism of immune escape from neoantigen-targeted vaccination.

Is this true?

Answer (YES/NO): NO